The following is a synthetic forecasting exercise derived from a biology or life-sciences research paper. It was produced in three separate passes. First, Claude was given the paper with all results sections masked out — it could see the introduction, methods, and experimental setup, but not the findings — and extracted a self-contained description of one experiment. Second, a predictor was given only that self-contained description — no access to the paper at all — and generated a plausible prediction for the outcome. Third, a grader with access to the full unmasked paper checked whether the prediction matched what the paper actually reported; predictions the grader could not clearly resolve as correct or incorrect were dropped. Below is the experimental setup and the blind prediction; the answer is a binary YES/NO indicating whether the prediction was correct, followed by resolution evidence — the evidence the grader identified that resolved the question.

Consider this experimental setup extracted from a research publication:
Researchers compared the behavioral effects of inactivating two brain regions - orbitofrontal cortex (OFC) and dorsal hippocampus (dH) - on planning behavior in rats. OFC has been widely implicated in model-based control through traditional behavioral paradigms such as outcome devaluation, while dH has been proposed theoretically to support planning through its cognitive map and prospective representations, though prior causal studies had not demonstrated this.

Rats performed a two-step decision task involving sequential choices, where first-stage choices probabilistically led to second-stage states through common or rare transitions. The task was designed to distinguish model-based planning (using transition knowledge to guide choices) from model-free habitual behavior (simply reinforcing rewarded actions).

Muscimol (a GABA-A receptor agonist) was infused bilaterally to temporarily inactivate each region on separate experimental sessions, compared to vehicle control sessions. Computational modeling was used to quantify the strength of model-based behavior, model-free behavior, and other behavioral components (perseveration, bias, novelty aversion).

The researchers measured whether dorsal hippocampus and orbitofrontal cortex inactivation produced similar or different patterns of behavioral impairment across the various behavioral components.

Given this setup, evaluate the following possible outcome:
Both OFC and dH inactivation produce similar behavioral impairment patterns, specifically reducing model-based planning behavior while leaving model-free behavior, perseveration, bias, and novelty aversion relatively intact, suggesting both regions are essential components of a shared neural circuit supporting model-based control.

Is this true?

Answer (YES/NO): YES